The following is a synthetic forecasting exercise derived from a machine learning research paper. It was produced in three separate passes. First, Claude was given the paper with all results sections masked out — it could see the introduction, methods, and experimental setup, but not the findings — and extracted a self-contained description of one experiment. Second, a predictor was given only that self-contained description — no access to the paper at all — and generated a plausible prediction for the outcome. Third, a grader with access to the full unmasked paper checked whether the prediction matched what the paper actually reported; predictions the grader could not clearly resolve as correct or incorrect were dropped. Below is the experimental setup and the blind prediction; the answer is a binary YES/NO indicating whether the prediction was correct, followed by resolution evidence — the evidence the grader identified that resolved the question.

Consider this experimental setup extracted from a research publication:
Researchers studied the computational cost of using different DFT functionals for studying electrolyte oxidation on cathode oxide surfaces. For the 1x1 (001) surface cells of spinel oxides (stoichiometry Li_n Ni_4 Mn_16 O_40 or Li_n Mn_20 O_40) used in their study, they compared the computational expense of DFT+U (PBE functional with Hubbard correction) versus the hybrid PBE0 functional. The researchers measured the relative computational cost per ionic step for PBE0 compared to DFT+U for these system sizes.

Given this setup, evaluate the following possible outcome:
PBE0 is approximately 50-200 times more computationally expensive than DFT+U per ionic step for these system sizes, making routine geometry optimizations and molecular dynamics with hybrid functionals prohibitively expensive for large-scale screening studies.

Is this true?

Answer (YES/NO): NO